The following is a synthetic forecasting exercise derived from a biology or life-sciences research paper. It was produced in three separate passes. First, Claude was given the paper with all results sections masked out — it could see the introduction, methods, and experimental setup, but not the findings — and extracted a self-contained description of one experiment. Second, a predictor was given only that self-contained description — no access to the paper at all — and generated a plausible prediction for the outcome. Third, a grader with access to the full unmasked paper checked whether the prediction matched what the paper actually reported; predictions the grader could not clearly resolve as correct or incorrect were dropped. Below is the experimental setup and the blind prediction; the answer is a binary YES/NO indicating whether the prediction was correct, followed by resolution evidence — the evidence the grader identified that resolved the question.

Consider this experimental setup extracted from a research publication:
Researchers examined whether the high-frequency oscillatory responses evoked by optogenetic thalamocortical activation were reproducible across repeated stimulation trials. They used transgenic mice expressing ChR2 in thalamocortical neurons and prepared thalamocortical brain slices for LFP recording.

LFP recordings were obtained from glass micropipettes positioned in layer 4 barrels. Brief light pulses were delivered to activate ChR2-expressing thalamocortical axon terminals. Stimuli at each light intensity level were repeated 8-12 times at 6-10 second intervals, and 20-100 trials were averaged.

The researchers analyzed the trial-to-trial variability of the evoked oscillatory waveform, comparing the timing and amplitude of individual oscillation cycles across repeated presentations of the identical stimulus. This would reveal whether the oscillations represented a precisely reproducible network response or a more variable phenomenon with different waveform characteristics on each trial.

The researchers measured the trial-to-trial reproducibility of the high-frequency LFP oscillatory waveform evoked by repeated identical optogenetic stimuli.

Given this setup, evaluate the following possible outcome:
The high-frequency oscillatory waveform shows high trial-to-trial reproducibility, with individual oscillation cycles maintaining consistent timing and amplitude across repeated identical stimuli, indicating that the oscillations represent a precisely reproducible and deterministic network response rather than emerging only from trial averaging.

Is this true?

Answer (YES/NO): YES